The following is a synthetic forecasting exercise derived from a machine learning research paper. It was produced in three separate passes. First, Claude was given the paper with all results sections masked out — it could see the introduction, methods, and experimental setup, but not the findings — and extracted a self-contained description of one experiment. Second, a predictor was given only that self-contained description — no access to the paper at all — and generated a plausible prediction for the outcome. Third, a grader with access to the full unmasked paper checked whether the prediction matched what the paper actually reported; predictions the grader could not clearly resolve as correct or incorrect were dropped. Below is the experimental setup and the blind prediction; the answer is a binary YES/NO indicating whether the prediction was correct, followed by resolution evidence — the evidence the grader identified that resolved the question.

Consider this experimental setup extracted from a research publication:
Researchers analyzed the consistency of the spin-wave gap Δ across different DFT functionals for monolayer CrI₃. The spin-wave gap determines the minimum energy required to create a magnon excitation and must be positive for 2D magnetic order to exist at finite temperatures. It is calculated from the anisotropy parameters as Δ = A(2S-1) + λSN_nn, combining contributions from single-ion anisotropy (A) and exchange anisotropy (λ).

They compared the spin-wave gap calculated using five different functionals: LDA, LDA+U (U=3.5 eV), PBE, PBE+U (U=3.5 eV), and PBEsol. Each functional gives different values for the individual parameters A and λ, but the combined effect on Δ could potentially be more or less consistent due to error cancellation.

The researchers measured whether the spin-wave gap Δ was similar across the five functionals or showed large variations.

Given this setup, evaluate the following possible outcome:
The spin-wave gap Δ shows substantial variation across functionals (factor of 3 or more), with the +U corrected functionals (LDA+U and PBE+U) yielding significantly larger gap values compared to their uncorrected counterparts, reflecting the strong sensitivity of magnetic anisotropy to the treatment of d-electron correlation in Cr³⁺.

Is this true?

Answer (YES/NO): NO